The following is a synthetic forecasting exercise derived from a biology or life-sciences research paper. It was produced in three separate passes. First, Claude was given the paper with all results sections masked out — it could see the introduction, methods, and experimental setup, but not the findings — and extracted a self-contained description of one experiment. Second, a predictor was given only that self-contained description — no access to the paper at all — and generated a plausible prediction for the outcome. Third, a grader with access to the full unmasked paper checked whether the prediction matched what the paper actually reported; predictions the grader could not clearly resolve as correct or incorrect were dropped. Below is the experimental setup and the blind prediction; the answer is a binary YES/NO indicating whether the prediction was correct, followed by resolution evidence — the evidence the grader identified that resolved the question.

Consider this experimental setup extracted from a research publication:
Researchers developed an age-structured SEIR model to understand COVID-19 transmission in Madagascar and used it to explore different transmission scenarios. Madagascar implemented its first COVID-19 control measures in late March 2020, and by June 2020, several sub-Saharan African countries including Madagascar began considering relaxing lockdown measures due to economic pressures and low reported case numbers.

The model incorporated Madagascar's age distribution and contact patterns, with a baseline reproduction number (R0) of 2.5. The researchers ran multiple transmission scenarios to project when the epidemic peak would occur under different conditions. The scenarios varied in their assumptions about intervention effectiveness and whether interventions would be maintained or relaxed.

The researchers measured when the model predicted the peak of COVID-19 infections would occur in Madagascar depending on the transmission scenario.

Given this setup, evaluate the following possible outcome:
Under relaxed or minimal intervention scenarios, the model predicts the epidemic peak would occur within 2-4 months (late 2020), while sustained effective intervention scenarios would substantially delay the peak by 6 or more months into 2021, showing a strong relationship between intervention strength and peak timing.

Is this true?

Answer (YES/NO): NO